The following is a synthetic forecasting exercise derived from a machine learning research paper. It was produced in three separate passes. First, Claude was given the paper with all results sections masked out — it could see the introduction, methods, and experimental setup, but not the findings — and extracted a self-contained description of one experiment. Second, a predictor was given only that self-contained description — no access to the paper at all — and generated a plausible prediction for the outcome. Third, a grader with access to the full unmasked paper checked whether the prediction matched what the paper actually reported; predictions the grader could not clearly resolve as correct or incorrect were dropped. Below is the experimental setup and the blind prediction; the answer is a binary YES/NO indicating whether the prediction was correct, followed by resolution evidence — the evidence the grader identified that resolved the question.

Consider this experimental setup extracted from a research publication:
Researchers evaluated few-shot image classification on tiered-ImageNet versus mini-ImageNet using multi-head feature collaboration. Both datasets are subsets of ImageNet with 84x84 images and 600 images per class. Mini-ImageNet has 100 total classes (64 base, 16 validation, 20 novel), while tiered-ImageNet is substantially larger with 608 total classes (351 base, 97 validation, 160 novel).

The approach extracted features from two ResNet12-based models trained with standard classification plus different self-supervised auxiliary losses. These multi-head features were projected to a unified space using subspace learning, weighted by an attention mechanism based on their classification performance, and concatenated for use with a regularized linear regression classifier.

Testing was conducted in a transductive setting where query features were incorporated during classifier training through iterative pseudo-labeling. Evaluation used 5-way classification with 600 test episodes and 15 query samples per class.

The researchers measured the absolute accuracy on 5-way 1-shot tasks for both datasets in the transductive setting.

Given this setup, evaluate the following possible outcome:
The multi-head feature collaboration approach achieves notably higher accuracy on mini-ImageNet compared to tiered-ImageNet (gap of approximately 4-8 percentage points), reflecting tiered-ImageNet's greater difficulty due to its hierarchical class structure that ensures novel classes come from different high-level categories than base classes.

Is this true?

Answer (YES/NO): NO